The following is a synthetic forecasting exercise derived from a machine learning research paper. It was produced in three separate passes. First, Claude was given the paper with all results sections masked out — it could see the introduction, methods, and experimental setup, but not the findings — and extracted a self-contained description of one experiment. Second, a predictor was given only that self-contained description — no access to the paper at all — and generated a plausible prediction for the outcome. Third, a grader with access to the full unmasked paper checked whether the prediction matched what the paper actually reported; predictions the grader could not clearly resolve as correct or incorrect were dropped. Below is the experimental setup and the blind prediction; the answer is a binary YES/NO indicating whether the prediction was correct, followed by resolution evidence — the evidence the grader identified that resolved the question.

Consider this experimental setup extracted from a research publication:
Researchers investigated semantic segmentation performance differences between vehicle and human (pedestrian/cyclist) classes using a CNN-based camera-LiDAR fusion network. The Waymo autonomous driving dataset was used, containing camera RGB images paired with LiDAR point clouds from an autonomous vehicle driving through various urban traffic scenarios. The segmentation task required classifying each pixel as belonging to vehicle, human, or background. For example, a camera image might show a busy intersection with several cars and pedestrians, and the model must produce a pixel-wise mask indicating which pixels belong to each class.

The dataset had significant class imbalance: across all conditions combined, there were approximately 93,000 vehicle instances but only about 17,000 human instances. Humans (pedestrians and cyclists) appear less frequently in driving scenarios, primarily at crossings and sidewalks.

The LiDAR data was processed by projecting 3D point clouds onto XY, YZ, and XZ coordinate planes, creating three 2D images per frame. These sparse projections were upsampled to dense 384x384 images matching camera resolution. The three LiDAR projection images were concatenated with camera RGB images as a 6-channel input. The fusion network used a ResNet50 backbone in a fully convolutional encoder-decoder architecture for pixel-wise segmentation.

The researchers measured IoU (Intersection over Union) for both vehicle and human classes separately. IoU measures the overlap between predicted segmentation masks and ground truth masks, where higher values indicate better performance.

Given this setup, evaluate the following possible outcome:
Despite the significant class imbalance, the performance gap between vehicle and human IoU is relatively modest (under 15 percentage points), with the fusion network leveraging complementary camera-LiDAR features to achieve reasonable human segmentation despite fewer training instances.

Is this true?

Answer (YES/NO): NO